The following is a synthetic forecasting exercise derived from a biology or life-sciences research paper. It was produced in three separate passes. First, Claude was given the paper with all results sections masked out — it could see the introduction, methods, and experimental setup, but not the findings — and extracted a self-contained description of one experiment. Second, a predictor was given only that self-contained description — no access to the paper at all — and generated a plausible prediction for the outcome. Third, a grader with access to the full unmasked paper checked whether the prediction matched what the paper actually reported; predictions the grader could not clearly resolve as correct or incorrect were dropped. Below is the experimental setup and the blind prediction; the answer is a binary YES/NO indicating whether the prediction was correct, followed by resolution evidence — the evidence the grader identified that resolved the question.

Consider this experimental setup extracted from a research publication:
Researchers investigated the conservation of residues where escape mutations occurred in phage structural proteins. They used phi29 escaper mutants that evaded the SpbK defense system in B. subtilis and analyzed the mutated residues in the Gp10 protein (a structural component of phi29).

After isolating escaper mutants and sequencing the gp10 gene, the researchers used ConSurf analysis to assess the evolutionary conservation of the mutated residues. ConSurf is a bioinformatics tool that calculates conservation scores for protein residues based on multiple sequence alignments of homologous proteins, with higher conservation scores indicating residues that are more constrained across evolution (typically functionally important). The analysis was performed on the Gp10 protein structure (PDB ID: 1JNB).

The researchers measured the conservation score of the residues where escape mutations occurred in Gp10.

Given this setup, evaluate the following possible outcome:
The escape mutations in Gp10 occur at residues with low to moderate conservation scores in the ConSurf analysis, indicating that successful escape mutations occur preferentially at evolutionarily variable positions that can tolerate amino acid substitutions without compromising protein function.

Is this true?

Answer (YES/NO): YES